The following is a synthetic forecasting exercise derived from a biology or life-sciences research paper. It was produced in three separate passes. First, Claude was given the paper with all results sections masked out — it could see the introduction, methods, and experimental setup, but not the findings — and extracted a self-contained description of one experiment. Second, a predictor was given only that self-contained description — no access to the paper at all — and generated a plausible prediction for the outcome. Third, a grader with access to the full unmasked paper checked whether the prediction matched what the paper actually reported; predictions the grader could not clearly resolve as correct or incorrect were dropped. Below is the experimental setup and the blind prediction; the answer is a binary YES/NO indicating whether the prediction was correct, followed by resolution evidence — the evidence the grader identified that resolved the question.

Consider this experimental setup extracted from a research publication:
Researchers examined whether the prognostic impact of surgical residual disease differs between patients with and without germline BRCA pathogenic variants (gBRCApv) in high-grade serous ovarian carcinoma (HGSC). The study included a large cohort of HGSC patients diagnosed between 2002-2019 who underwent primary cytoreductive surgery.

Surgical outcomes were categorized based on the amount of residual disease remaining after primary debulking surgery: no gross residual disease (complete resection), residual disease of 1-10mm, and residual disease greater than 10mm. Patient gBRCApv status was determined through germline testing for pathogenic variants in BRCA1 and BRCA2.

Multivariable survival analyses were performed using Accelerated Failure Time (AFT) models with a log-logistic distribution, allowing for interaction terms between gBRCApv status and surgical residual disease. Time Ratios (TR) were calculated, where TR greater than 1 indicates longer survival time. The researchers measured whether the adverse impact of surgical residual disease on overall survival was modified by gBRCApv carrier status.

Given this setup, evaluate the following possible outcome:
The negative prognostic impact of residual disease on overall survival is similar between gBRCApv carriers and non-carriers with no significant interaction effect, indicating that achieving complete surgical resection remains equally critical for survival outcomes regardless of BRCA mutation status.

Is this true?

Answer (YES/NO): NO